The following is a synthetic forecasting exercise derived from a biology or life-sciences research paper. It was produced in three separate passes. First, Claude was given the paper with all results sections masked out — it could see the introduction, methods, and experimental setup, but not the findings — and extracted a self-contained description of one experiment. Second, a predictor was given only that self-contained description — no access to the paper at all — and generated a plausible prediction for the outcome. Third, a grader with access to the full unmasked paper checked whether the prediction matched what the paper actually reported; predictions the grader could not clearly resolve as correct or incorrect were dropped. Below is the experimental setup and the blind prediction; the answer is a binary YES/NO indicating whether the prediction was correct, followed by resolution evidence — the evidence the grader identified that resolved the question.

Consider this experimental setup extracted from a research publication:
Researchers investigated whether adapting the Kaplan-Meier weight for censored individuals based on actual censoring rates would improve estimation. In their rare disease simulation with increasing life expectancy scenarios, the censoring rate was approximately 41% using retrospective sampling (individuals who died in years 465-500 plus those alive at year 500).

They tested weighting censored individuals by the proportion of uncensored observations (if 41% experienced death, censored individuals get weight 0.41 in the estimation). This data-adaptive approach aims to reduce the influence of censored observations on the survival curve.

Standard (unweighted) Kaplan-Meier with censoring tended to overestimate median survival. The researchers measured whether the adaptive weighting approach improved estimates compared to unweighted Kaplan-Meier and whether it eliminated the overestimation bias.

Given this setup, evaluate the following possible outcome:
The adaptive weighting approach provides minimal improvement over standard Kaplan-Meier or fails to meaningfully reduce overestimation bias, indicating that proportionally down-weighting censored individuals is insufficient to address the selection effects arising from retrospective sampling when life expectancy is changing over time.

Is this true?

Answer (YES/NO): NO